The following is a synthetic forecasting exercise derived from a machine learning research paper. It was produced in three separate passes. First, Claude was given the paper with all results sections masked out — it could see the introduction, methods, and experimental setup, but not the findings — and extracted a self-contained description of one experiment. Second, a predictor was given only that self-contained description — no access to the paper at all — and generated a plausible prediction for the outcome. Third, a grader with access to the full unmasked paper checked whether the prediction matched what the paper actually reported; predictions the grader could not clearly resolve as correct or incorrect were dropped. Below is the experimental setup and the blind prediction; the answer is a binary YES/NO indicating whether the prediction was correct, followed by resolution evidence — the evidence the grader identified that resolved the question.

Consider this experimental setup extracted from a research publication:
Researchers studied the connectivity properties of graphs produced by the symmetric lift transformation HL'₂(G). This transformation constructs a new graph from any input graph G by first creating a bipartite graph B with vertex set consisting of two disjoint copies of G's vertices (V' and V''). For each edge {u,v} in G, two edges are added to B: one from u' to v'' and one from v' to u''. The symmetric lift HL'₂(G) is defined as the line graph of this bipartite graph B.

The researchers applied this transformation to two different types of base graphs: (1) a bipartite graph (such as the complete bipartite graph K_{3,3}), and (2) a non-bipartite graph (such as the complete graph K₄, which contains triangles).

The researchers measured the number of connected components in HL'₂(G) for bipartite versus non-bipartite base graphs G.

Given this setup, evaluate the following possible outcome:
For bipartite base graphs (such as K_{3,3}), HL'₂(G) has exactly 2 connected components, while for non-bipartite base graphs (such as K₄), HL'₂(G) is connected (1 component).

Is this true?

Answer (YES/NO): YES